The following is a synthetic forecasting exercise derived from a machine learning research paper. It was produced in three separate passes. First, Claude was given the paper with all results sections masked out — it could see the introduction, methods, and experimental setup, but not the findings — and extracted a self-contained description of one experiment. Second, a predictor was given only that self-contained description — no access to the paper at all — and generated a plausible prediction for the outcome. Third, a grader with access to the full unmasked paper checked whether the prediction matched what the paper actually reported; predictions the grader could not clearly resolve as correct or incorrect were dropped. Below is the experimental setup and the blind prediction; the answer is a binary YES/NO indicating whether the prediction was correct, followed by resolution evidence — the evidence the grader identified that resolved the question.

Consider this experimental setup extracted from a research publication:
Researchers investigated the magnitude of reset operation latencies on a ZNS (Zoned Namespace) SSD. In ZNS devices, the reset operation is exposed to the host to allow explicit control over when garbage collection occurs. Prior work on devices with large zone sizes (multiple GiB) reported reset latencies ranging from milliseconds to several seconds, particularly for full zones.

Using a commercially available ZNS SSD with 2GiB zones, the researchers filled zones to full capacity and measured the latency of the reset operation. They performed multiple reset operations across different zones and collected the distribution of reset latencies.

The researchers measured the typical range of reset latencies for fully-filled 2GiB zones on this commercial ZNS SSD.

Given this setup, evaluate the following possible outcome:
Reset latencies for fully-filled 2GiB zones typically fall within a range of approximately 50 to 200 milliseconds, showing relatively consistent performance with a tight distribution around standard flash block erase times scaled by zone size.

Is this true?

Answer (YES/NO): NO